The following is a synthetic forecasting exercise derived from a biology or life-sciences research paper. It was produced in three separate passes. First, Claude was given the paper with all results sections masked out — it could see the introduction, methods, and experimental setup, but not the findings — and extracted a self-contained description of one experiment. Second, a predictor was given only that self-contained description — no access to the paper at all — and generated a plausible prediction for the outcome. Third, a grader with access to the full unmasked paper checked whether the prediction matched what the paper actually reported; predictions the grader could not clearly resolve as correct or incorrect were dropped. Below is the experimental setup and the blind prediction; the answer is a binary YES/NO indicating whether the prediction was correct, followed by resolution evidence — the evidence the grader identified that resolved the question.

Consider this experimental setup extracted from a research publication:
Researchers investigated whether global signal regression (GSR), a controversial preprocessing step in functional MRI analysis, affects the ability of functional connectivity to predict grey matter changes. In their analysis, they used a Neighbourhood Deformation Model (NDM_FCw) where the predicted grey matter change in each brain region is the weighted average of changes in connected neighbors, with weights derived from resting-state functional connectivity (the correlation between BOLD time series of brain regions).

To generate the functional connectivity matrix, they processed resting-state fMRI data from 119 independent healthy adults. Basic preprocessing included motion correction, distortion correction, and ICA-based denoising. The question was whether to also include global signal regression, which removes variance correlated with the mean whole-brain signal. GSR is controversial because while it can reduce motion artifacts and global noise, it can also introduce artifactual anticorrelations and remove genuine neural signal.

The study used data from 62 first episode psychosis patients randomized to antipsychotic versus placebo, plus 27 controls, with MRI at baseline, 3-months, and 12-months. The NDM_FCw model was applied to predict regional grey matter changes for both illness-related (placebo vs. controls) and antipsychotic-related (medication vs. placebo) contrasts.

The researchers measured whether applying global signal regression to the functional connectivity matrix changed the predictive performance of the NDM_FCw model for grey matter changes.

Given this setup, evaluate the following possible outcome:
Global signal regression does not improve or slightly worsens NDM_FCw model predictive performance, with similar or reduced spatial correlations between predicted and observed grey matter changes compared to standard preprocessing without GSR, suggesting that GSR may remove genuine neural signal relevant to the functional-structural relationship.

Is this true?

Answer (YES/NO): YES